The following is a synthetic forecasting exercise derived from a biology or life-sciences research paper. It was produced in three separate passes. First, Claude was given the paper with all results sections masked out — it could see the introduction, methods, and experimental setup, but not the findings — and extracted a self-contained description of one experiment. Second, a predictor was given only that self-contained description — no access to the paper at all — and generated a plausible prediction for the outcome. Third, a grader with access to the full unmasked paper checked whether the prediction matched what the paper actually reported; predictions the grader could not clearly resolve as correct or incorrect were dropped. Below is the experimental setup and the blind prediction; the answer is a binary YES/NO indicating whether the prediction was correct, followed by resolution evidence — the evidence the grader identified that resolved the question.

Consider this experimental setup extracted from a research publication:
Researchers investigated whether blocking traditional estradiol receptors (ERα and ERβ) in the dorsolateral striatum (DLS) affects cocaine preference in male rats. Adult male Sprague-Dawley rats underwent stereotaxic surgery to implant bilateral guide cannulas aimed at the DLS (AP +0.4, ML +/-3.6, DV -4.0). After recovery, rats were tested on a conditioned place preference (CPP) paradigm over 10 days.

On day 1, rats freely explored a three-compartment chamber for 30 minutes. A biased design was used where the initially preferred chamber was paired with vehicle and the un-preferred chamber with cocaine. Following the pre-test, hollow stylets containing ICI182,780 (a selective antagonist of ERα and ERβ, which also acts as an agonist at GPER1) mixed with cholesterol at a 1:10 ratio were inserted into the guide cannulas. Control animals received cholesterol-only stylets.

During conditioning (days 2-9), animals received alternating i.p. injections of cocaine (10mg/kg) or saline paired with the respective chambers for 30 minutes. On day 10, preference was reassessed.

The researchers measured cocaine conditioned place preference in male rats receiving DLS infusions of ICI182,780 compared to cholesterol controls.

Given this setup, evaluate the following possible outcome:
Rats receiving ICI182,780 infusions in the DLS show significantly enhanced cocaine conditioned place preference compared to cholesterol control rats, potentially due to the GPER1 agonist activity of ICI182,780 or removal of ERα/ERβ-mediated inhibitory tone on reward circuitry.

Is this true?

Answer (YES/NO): NO